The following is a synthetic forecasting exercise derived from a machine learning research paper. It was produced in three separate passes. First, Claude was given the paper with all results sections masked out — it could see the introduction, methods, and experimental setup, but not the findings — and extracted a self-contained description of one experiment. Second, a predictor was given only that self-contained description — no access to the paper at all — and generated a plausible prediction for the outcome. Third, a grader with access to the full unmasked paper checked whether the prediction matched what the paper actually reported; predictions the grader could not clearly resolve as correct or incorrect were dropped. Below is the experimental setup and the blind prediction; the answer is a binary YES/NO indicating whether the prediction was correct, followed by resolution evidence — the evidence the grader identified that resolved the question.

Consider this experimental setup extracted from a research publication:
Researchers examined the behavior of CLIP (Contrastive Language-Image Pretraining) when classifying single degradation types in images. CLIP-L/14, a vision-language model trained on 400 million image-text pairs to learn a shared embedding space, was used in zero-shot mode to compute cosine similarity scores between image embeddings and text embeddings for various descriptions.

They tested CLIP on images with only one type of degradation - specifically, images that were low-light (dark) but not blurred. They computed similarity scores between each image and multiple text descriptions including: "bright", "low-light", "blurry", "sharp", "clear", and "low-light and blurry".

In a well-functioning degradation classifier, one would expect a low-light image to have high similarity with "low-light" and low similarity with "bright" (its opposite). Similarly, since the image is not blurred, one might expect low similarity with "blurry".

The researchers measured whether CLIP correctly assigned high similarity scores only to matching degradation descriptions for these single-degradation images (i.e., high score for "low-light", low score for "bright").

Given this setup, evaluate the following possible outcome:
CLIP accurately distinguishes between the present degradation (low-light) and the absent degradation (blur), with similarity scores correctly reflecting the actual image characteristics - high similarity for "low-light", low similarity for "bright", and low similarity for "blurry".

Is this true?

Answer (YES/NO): NO